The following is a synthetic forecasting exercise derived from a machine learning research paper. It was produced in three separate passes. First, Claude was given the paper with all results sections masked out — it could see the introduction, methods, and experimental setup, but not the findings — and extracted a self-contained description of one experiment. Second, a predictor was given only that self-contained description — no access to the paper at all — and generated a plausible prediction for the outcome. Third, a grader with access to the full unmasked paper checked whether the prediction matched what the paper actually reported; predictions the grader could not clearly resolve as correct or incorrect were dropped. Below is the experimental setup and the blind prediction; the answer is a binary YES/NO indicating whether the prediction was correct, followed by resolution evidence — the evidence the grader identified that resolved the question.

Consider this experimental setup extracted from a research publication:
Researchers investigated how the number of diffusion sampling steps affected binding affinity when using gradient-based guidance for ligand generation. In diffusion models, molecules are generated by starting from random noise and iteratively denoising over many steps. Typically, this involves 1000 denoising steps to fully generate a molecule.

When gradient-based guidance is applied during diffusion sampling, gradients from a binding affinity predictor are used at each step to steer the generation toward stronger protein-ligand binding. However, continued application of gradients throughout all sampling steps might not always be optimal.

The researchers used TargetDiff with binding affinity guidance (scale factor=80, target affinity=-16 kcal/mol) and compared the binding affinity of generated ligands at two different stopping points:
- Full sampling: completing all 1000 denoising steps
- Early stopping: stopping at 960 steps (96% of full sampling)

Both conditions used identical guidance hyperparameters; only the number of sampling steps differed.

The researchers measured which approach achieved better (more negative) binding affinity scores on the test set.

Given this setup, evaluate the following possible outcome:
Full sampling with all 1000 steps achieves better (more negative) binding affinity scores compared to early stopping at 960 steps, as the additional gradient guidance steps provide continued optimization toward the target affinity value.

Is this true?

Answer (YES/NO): NO